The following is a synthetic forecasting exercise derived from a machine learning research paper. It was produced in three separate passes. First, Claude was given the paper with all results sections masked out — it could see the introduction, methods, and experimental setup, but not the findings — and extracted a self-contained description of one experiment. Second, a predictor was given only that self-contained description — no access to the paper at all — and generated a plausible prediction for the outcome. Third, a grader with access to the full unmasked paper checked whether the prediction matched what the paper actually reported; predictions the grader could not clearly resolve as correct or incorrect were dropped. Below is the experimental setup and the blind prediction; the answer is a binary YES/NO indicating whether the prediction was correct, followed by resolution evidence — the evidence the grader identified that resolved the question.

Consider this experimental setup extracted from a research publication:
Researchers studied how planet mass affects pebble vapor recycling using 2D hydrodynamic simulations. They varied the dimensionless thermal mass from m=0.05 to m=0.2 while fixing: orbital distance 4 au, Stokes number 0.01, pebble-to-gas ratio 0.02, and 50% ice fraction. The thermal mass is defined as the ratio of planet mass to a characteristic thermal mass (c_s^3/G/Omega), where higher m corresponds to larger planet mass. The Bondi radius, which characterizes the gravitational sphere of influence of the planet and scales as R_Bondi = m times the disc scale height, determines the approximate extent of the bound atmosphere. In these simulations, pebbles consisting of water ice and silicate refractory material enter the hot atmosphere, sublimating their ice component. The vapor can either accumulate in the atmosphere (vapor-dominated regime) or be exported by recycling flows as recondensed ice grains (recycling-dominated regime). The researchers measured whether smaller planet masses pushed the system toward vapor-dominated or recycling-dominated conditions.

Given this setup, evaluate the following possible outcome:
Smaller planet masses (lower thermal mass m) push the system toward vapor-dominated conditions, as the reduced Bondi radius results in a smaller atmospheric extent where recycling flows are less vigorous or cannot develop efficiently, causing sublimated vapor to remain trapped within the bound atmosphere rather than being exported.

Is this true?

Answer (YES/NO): NO